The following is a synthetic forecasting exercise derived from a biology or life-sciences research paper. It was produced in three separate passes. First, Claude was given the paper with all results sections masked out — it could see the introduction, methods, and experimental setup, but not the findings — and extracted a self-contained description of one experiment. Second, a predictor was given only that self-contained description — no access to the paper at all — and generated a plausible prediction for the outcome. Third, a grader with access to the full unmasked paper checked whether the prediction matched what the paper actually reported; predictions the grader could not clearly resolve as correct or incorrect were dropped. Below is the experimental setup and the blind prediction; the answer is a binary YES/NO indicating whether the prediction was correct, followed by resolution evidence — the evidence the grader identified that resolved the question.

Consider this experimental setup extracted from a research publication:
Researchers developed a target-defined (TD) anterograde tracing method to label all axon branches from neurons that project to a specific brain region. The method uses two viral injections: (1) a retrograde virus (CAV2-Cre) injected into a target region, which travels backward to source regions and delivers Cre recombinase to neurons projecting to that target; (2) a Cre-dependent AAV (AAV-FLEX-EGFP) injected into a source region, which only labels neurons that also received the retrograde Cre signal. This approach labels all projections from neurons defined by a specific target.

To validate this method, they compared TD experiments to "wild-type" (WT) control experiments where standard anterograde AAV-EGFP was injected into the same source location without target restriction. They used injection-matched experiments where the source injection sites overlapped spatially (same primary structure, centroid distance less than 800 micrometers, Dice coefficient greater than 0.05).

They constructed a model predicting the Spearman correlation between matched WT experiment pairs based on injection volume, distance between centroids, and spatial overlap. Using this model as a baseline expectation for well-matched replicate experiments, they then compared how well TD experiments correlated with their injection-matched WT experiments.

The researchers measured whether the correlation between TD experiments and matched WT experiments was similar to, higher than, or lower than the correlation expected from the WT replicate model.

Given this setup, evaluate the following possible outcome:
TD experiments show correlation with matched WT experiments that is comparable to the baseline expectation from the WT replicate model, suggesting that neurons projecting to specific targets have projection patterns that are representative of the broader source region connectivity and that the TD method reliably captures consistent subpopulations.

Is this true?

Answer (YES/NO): NO